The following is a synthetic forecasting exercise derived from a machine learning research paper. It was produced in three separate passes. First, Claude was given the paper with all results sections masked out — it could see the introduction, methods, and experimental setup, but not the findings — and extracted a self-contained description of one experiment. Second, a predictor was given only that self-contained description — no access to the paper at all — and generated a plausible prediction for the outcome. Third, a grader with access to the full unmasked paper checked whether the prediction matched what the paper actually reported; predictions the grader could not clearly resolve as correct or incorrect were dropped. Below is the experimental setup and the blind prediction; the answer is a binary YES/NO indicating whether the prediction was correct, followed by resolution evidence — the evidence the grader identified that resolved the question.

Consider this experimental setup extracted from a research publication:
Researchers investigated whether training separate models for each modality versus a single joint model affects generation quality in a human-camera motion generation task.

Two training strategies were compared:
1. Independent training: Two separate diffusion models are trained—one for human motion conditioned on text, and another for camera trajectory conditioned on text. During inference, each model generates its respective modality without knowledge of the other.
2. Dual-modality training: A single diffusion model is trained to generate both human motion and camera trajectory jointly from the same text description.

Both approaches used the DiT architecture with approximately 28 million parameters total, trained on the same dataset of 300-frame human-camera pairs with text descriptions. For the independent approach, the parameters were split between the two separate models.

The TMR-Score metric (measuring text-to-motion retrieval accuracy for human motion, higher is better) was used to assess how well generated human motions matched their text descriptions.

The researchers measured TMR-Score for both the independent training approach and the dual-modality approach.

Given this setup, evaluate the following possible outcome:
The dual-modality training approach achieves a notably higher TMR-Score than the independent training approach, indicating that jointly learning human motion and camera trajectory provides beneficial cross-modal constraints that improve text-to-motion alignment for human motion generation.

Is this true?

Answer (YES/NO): NO